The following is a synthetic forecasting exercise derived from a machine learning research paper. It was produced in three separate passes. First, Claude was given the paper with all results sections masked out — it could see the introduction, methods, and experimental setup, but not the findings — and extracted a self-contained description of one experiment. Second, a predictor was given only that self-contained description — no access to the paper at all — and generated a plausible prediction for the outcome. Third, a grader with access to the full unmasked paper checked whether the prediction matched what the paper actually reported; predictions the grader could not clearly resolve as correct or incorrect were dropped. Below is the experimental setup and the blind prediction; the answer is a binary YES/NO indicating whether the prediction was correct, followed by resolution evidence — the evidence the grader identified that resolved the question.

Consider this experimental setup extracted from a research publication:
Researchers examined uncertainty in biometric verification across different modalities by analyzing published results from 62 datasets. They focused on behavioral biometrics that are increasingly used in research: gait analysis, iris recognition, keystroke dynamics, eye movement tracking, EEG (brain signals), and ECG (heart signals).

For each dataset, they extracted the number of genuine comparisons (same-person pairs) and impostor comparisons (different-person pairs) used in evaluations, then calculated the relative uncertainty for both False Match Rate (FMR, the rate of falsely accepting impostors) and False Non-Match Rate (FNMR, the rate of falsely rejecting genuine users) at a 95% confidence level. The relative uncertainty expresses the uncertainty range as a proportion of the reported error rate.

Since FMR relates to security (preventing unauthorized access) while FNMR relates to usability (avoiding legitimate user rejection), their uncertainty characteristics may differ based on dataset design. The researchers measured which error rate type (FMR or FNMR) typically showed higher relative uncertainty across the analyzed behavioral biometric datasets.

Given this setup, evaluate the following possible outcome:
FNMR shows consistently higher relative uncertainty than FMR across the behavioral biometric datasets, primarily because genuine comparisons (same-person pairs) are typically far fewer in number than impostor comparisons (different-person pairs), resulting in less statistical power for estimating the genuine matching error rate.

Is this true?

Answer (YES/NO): YES